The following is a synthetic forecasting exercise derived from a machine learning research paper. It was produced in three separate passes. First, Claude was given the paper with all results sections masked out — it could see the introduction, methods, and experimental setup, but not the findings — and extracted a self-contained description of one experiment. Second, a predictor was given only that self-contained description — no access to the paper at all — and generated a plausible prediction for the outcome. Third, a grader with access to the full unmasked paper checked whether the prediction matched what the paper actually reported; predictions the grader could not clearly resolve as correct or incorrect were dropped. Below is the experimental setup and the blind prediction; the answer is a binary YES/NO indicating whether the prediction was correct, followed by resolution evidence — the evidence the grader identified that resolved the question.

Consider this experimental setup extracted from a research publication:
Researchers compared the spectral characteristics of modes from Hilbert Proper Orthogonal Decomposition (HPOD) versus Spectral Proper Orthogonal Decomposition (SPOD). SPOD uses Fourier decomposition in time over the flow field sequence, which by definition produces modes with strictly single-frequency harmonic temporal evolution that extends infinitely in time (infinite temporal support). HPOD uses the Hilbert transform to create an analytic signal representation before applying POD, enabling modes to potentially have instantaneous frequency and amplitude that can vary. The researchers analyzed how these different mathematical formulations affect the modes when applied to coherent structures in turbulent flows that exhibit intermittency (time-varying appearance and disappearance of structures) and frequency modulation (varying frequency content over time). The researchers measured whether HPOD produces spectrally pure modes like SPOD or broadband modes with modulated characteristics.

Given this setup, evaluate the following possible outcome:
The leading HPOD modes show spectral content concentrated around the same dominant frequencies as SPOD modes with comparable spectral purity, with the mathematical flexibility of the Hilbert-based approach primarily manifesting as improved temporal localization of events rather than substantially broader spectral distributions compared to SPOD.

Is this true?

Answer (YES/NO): NO